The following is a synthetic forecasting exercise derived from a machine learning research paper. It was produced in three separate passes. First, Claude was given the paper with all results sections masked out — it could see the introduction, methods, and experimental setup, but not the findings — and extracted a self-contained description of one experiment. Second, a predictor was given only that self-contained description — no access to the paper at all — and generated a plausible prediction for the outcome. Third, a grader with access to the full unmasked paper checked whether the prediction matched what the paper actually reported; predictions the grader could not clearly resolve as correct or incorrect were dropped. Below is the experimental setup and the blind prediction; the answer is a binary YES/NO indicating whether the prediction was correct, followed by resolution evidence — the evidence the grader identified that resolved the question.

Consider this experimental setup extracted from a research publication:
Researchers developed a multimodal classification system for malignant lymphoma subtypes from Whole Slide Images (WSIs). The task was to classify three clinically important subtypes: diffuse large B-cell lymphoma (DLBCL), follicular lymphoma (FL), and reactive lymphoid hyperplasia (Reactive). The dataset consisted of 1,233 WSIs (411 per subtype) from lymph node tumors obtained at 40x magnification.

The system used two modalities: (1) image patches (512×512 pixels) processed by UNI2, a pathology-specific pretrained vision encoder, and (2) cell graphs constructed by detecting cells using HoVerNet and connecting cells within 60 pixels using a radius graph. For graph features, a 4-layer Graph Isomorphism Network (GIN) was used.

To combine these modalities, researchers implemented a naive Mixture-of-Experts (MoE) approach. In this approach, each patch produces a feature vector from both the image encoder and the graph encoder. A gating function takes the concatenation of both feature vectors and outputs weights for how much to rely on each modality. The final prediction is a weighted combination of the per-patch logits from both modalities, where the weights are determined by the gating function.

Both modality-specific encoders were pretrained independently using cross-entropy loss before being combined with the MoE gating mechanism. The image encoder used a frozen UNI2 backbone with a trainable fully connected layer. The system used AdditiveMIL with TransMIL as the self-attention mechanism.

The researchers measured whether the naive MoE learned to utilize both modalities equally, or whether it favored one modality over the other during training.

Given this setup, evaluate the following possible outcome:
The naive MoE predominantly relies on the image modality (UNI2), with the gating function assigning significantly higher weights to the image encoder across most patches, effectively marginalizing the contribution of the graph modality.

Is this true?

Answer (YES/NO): YES